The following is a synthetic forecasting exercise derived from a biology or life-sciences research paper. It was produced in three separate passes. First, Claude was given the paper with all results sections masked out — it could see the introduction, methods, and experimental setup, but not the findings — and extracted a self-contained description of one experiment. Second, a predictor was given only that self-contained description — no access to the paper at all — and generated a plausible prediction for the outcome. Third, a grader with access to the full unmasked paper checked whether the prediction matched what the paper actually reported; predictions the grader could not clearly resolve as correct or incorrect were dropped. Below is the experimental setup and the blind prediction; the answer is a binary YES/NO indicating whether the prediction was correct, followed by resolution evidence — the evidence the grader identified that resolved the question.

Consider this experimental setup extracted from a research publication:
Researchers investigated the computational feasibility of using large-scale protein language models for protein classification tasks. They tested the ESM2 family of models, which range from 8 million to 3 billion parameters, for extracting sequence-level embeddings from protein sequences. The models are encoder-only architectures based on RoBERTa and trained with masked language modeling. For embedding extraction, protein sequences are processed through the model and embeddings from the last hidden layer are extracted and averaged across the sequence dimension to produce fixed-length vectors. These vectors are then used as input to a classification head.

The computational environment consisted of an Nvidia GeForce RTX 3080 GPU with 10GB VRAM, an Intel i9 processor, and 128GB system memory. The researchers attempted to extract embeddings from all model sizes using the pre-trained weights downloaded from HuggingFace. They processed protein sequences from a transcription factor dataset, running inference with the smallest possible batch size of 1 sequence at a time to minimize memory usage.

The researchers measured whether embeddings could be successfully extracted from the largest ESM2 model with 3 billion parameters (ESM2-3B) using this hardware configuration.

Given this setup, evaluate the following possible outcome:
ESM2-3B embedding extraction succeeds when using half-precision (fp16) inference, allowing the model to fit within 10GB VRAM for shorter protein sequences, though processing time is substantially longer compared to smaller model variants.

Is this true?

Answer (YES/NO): NO